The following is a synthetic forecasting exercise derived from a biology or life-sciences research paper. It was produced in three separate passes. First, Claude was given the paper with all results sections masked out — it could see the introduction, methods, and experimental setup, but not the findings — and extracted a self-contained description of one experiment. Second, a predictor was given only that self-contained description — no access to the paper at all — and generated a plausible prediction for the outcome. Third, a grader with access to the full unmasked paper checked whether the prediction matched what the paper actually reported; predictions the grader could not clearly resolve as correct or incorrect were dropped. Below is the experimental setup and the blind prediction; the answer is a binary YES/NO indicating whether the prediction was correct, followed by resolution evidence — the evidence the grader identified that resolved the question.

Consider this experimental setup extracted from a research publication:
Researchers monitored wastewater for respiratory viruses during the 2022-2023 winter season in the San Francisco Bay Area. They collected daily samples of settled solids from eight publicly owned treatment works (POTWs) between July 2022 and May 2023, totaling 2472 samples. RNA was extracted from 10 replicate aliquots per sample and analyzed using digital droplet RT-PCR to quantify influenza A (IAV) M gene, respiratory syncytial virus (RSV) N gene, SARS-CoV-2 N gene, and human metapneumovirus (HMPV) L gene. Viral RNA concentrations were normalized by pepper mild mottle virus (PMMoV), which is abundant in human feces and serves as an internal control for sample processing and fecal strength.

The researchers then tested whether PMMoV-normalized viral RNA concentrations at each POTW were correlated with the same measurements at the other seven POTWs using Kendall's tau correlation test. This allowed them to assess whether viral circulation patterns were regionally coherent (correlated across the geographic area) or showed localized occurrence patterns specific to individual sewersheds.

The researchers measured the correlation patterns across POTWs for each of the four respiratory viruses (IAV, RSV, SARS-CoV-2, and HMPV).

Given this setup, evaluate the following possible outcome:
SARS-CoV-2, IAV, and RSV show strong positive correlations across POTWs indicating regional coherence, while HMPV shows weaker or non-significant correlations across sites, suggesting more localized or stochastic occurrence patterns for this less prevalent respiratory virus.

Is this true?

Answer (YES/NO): NO